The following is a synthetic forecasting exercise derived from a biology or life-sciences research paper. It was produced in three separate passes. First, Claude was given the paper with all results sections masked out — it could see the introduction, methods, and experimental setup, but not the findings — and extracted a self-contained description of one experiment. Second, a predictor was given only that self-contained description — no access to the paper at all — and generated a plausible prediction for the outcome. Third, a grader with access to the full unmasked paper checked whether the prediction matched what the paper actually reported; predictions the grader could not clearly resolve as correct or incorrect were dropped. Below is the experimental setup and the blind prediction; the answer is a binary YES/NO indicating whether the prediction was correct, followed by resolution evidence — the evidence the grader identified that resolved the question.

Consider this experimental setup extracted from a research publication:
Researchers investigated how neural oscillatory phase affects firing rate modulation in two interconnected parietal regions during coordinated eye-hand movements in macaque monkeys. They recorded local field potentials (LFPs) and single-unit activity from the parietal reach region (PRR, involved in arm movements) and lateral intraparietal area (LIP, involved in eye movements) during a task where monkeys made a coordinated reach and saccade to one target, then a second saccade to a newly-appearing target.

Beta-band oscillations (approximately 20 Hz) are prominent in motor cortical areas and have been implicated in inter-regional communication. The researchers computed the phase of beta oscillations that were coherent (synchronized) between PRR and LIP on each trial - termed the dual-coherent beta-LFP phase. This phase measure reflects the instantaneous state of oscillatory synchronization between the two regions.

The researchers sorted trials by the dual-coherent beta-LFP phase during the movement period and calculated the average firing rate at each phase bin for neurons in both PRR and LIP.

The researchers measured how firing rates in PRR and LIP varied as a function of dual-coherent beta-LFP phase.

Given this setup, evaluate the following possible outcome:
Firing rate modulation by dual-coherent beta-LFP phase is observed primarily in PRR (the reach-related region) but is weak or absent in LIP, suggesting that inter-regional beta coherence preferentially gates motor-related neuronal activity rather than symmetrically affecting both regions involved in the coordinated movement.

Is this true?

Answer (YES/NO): NO